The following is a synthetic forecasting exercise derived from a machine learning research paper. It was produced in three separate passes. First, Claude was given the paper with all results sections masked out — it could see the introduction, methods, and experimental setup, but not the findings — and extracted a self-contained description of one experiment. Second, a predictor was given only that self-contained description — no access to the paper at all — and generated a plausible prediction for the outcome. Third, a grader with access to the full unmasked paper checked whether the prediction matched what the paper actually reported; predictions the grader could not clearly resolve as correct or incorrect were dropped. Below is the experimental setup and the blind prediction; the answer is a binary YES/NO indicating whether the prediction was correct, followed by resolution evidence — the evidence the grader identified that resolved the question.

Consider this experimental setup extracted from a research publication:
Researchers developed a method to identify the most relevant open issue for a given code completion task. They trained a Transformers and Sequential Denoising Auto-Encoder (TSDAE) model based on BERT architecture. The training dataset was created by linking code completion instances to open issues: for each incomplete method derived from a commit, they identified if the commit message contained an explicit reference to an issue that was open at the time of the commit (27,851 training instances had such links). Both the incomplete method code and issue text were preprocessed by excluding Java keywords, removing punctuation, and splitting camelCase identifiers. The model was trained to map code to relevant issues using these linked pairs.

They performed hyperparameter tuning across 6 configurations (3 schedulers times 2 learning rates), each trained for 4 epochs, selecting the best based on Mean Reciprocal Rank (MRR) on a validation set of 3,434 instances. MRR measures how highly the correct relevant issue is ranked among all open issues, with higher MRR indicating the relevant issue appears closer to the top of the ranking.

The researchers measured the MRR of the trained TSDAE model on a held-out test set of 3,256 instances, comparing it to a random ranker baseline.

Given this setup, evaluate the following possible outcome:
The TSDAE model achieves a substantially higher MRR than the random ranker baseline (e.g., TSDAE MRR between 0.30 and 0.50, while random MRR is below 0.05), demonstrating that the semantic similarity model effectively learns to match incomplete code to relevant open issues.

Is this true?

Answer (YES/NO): NO